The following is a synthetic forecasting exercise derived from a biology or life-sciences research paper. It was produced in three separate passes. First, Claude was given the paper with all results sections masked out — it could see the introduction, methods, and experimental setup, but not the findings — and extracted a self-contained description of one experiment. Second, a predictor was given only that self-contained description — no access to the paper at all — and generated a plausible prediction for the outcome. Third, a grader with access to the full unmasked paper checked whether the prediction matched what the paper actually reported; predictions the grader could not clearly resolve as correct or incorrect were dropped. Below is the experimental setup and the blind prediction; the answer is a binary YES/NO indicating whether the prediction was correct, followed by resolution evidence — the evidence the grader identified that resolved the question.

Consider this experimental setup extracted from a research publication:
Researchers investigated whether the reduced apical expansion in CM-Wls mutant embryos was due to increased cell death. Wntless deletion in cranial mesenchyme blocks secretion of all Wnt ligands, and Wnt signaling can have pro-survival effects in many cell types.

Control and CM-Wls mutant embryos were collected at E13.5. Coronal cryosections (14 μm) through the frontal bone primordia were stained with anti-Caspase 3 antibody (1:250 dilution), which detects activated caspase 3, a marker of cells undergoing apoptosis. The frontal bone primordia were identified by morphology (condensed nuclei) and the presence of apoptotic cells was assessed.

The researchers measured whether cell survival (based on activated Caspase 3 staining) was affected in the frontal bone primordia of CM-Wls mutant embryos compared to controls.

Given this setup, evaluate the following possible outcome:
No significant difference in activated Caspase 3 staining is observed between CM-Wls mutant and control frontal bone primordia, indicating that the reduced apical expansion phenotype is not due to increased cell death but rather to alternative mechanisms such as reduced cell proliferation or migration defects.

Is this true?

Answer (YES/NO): YES